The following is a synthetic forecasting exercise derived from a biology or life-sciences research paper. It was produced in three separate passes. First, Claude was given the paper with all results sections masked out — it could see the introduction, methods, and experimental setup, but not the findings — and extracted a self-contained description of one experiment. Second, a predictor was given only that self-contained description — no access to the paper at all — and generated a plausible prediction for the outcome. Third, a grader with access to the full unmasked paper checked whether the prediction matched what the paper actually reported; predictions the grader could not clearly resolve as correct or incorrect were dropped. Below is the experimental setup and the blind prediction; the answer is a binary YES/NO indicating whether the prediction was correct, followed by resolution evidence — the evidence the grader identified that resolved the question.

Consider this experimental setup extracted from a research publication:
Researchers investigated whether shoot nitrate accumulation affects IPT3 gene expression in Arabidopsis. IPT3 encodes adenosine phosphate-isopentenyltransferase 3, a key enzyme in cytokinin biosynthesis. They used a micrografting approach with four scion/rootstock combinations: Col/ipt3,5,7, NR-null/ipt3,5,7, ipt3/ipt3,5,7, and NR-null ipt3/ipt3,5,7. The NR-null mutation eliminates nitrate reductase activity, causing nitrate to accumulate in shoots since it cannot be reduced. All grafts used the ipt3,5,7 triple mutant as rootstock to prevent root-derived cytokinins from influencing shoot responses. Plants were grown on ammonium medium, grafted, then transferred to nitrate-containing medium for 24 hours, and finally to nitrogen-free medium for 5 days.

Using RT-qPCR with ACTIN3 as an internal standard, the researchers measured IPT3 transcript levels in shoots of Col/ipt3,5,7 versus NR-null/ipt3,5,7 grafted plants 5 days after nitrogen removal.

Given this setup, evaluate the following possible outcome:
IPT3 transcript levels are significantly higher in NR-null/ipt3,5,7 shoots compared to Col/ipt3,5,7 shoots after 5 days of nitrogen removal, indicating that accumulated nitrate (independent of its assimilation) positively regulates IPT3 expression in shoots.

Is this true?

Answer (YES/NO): YES